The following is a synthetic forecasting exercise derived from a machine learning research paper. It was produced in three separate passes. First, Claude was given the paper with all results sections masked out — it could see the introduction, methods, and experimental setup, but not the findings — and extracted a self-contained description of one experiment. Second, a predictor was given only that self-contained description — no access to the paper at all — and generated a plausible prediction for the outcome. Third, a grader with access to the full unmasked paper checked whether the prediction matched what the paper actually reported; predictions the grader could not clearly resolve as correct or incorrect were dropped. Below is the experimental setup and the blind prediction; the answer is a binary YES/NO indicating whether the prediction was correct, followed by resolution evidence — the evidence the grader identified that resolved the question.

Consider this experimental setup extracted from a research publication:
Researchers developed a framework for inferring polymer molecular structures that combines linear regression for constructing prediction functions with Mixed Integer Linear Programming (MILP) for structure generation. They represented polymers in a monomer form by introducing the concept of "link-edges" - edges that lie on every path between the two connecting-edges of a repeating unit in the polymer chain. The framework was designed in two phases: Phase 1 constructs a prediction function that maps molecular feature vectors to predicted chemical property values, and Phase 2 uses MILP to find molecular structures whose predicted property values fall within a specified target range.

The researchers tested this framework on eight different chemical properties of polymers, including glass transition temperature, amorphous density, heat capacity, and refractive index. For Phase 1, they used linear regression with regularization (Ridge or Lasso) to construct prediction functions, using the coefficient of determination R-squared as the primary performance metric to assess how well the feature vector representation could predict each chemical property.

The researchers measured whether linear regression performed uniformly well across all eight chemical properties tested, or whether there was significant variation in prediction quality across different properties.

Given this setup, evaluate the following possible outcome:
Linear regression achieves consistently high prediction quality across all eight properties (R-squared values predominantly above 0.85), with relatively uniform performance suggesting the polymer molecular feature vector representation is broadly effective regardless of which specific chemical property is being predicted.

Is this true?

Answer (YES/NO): NO